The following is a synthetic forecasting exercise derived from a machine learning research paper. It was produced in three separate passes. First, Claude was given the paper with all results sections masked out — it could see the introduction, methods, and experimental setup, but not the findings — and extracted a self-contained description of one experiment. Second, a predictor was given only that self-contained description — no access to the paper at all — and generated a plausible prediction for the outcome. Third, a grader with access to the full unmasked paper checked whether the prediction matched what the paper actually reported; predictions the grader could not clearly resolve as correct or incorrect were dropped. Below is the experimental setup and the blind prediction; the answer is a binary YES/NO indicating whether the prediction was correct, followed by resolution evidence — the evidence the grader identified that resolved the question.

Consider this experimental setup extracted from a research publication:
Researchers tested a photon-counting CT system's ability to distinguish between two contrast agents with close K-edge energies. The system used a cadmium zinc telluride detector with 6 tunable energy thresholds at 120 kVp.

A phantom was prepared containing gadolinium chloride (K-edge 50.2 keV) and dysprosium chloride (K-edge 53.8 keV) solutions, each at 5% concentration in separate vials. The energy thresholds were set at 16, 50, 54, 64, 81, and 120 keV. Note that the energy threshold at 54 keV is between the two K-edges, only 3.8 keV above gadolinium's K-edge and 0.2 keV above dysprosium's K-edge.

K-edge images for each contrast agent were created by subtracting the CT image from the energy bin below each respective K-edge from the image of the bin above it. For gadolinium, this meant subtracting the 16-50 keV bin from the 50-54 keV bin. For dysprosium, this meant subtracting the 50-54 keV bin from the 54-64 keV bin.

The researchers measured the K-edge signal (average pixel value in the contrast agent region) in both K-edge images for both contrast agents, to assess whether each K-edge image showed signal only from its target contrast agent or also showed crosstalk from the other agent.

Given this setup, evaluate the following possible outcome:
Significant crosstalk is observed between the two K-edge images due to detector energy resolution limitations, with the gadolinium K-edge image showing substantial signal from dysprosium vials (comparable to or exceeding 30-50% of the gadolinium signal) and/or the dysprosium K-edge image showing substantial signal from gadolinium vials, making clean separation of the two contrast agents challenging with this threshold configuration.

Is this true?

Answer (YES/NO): NO